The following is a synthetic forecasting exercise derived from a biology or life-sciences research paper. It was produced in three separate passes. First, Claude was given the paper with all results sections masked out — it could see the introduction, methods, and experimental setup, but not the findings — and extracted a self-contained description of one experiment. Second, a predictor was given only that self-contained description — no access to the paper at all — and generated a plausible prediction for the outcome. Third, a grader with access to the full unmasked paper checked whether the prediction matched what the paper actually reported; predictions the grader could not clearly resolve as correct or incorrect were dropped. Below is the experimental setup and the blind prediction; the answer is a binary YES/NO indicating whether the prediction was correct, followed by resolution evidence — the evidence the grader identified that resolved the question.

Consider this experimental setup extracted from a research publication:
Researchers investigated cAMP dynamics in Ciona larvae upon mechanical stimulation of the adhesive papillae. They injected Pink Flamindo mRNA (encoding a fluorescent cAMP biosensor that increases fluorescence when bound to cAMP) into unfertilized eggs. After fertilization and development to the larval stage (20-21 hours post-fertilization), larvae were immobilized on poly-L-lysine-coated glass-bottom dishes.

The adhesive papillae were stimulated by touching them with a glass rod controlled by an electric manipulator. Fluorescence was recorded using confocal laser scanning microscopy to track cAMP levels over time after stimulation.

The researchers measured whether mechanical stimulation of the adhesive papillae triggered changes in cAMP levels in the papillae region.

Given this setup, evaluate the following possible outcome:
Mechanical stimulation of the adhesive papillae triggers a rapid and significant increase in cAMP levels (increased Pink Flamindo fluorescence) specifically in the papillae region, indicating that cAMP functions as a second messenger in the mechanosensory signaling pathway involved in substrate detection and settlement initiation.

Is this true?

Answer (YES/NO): NO